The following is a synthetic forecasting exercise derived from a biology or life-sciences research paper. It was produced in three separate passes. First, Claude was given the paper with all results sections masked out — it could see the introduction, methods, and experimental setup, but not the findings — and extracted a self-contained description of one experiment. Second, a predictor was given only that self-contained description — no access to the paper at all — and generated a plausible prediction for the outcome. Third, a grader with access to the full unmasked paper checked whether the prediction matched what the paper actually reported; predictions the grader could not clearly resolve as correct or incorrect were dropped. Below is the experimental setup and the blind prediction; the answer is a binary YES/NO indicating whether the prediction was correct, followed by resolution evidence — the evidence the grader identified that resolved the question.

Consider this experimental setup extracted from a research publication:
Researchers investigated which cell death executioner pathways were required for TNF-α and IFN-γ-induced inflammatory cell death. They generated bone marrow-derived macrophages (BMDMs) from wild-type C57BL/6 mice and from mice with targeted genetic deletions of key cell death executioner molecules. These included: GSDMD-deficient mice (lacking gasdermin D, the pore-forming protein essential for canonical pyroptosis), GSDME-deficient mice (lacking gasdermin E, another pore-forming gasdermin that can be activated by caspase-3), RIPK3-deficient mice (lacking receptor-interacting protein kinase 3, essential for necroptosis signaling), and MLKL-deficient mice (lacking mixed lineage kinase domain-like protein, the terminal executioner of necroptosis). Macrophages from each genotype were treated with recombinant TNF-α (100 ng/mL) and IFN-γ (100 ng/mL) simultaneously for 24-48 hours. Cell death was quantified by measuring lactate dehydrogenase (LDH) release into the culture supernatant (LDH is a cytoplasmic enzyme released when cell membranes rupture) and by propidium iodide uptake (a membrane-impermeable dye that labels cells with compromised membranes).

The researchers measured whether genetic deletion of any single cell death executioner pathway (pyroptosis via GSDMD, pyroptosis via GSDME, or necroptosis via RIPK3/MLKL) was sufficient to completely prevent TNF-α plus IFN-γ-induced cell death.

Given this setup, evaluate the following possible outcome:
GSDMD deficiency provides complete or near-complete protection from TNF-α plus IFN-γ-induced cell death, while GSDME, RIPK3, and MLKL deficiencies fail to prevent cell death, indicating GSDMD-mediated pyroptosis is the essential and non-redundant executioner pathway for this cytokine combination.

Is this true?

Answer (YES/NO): NO